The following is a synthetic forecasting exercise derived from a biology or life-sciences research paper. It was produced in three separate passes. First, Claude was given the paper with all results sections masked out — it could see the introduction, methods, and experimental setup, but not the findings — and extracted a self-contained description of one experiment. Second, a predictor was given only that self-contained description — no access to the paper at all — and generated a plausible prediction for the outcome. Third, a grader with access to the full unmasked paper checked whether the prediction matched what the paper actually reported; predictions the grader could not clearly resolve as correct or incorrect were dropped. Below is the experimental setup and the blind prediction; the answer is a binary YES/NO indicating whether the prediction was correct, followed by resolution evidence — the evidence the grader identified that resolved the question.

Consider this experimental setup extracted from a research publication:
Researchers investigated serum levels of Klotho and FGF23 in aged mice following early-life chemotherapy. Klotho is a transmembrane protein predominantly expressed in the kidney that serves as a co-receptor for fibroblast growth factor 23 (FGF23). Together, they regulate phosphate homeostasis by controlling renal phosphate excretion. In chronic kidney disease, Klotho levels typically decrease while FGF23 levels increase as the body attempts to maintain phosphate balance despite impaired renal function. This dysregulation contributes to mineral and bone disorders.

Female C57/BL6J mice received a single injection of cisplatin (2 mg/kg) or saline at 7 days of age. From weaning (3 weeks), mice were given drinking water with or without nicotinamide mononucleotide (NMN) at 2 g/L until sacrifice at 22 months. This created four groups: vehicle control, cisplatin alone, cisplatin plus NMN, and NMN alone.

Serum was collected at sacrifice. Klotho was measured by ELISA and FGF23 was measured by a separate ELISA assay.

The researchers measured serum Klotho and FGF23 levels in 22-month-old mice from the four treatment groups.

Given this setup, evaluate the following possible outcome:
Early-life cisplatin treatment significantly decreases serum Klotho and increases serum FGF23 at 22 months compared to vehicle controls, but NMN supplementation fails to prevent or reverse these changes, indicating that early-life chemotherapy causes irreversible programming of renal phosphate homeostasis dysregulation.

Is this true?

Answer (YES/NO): NO